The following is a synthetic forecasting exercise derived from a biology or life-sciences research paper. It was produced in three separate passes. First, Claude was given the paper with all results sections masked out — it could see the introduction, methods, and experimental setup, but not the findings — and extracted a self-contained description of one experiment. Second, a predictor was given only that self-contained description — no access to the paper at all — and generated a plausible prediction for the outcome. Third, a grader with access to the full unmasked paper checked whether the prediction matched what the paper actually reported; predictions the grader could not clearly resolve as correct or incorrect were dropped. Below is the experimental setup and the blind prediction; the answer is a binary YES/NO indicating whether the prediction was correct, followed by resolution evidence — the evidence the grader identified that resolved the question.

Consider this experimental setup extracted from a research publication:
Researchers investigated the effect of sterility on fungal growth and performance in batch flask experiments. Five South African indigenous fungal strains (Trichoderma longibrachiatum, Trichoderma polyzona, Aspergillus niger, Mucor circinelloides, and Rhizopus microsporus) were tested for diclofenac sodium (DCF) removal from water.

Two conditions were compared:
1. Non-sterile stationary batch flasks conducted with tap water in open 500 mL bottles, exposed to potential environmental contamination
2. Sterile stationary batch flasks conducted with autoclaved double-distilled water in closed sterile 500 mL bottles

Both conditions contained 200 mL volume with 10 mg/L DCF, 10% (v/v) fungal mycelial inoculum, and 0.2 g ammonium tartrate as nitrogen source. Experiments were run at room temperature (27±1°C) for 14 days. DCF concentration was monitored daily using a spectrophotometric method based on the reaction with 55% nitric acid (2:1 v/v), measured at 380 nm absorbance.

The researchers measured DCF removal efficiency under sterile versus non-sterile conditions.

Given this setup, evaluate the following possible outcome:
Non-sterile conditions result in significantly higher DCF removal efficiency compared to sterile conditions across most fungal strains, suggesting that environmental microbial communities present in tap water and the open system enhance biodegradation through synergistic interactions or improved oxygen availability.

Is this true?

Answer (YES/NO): NO